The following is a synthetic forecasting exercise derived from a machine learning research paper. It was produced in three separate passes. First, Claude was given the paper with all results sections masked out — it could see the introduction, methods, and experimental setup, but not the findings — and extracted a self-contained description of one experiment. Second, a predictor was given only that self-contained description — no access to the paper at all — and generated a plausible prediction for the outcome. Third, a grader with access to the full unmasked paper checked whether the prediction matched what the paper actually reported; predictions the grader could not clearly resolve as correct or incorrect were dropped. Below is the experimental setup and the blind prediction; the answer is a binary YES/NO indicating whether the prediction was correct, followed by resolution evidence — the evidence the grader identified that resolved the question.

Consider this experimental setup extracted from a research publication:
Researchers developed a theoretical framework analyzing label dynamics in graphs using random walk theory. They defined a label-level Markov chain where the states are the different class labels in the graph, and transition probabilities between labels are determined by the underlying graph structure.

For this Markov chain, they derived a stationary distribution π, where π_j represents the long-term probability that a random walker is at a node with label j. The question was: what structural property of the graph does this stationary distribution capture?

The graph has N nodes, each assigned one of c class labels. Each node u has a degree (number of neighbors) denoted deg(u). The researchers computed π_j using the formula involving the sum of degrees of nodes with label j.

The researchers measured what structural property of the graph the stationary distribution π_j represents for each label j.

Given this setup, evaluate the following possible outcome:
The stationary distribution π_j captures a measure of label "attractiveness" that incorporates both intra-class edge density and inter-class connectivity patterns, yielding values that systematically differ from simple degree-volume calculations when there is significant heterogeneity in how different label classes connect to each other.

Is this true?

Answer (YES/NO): NO